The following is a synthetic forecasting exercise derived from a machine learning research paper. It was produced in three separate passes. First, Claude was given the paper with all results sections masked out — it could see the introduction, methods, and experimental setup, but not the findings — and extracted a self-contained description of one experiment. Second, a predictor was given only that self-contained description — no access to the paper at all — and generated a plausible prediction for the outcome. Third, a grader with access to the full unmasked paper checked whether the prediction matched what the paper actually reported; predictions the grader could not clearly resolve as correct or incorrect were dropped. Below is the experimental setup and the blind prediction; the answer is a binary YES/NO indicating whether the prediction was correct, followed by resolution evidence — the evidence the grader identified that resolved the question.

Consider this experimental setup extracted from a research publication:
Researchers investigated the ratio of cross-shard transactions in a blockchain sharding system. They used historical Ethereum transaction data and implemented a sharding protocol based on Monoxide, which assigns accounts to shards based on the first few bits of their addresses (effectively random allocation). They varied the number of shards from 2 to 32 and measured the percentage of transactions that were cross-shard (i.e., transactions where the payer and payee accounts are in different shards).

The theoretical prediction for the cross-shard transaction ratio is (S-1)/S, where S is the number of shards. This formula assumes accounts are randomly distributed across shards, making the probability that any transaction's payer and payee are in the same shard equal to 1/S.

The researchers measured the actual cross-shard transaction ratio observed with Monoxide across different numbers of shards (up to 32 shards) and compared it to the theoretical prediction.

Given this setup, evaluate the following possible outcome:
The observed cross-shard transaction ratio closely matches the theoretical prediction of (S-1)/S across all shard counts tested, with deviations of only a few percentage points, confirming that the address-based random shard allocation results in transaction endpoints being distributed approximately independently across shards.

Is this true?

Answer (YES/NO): YES